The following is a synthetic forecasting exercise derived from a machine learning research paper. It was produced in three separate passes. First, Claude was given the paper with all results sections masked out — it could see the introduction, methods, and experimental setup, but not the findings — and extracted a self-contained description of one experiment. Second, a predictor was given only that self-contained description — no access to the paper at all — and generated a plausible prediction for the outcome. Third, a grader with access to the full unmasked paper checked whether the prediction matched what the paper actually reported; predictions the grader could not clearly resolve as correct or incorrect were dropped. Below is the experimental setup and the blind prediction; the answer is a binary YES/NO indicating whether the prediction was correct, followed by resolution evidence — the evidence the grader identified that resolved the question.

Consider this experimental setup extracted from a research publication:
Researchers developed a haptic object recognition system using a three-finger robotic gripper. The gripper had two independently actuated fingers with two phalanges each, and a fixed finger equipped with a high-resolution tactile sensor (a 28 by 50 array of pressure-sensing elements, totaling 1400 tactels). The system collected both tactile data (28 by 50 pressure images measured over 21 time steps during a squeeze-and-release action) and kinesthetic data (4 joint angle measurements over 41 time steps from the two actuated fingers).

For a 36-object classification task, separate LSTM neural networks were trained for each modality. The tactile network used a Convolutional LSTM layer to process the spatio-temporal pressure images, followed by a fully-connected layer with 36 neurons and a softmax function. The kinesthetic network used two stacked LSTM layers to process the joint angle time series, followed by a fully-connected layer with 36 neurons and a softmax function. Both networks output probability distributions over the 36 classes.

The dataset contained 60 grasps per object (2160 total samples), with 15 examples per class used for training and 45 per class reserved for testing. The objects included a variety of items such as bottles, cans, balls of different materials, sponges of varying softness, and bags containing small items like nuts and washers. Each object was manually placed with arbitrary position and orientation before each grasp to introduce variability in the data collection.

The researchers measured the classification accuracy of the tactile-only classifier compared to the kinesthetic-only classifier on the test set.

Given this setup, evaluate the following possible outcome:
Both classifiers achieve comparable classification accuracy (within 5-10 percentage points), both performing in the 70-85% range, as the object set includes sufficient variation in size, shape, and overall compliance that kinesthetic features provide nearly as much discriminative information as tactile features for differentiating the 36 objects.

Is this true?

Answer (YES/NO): NO